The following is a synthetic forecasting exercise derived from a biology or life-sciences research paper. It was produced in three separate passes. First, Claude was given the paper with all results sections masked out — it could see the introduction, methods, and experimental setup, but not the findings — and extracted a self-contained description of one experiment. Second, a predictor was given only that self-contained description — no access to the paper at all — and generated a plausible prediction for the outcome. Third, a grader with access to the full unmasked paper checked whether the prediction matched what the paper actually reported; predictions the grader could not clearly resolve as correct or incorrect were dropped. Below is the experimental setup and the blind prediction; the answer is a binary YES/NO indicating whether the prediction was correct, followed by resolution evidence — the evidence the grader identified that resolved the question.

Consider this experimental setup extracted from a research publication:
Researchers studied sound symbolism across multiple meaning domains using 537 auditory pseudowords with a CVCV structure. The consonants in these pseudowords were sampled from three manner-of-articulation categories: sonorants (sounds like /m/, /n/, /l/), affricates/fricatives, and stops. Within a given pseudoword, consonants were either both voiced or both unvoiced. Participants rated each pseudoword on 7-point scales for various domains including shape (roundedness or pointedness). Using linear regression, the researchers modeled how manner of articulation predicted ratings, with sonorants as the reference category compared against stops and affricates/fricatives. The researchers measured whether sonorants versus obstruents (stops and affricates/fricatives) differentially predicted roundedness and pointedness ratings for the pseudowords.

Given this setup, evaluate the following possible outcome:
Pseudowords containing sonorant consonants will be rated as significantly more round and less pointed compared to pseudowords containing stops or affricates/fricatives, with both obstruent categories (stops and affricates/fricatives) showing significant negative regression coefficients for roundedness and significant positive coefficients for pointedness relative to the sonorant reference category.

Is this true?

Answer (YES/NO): YES